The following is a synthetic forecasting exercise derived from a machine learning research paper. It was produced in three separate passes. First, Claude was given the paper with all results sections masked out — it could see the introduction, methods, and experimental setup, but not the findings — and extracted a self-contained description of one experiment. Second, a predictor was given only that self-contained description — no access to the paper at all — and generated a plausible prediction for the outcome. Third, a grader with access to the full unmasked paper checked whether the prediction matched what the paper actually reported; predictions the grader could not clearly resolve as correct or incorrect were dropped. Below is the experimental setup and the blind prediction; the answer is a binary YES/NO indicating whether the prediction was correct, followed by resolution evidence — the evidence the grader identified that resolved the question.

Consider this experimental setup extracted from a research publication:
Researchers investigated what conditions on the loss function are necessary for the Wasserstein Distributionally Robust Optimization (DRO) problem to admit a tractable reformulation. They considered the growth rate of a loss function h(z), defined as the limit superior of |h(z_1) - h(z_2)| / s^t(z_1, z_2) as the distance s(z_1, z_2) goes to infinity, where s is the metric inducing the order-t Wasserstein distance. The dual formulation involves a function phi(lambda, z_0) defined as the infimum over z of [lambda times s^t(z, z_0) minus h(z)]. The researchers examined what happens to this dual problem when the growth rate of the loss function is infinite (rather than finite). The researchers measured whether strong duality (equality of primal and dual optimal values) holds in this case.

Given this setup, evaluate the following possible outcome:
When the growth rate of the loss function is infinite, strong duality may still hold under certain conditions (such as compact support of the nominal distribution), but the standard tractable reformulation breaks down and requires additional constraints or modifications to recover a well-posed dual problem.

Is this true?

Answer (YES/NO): NO